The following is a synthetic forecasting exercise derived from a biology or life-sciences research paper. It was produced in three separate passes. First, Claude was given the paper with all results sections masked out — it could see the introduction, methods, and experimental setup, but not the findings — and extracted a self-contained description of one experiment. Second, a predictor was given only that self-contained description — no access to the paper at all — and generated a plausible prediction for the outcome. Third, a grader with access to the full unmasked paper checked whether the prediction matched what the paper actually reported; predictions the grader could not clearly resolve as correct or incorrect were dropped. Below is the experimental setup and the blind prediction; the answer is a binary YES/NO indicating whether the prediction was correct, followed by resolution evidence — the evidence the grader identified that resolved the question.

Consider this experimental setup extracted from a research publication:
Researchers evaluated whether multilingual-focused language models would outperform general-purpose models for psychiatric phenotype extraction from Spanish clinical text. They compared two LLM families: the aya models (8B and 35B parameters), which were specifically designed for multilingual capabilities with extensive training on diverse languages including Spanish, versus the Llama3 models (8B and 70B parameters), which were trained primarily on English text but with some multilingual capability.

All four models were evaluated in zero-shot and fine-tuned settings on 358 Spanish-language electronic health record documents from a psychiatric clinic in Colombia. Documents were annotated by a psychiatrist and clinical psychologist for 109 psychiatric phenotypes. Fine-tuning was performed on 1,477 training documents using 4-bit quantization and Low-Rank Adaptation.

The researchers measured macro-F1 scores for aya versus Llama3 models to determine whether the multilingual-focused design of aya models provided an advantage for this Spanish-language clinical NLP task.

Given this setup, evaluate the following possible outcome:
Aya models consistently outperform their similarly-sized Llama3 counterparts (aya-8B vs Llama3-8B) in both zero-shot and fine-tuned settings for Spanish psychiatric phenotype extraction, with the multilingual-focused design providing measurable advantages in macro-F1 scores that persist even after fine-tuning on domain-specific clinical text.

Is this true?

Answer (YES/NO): NO